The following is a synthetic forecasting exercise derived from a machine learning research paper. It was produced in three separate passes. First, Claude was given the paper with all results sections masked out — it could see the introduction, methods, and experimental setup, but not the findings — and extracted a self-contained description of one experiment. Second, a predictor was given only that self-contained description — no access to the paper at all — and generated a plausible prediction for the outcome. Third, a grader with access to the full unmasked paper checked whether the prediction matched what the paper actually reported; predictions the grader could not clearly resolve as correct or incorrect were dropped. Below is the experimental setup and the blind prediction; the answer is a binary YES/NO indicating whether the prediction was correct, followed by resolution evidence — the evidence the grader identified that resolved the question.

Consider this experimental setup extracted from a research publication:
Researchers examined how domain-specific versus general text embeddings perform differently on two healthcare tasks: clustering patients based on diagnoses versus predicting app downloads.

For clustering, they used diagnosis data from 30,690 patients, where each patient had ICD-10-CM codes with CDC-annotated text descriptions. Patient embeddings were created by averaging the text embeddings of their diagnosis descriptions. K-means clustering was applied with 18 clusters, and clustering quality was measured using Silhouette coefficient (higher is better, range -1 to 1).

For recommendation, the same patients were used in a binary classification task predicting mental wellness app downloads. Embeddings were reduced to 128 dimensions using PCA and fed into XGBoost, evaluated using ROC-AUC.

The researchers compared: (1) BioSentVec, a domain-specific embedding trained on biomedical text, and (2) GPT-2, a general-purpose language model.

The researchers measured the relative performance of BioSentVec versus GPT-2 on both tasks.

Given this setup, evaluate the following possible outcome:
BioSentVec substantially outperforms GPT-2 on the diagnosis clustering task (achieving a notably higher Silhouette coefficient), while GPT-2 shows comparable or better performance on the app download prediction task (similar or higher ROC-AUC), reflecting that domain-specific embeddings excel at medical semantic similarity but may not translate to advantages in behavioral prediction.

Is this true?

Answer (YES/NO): YES